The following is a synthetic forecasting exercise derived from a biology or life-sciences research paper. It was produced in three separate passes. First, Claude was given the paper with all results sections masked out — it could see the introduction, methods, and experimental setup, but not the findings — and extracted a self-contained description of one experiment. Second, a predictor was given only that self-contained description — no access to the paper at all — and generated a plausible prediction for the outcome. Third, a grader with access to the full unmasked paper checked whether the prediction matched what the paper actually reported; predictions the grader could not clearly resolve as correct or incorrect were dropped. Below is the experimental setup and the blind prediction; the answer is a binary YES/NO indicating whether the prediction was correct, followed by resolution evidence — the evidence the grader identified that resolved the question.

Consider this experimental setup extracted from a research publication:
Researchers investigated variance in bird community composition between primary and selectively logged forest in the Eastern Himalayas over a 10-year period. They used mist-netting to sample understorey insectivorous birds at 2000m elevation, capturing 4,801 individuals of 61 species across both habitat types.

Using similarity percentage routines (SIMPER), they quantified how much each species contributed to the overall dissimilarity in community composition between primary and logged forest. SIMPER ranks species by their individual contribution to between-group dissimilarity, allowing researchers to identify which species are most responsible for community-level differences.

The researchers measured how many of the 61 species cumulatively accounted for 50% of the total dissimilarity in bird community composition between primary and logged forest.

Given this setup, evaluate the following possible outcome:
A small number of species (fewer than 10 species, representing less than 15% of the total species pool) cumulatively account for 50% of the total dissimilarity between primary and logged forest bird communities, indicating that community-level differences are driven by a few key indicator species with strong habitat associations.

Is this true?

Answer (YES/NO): NO